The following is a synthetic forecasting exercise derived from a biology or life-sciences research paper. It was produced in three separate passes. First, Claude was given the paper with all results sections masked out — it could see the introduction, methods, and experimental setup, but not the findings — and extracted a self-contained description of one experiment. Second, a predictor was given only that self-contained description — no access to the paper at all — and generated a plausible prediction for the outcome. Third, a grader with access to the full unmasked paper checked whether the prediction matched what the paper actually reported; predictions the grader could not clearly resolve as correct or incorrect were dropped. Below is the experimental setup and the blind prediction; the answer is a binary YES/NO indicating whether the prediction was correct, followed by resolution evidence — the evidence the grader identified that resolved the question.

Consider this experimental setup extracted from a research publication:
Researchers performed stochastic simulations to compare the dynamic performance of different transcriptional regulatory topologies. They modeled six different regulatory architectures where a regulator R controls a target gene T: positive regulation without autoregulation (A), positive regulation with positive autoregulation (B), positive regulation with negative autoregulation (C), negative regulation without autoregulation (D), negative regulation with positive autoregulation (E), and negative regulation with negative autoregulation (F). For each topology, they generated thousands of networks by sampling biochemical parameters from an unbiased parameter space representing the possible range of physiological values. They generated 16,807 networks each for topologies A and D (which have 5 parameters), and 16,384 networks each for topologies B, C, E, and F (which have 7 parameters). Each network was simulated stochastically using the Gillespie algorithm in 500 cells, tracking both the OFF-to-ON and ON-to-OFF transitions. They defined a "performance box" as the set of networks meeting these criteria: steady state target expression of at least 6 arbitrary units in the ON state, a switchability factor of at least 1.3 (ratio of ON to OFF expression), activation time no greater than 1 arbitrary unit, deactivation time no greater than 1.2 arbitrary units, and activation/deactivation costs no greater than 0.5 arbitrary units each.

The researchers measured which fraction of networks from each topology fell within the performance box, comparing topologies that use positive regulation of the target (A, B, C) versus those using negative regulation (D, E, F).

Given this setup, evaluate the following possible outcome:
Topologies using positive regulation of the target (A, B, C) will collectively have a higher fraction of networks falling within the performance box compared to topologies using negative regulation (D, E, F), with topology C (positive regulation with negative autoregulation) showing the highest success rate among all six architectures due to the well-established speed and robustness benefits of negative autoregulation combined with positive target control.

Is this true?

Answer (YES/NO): NO